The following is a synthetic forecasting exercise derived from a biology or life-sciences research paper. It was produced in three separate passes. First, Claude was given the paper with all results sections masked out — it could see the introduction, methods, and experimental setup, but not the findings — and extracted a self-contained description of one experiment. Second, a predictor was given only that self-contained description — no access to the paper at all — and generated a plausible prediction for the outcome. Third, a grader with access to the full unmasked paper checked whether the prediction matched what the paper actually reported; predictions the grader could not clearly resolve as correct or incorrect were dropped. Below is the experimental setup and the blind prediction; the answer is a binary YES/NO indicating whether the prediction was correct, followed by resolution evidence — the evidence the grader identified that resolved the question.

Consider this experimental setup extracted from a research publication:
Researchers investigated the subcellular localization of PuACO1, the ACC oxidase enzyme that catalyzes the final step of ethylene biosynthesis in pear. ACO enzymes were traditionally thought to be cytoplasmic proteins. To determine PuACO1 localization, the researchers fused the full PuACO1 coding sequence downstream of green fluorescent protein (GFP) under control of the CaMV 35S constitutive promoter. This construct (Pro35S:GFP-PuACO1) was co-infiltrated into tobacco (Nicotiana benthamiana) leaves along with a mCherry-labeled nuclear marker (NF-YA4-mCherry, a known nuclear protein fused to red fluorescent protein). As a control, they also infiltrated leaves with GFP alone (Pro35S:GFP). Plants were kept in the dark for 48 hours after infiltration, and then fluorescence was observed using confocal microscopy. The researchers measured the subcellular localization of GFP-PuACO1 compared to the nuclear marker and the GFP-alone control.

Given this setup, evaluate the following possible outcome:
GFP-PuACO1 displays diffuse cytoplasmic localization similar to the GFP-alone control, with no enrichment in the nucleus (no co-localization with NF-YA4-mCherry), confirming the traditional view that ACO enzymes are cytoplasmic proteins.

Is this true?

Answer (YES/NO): NO